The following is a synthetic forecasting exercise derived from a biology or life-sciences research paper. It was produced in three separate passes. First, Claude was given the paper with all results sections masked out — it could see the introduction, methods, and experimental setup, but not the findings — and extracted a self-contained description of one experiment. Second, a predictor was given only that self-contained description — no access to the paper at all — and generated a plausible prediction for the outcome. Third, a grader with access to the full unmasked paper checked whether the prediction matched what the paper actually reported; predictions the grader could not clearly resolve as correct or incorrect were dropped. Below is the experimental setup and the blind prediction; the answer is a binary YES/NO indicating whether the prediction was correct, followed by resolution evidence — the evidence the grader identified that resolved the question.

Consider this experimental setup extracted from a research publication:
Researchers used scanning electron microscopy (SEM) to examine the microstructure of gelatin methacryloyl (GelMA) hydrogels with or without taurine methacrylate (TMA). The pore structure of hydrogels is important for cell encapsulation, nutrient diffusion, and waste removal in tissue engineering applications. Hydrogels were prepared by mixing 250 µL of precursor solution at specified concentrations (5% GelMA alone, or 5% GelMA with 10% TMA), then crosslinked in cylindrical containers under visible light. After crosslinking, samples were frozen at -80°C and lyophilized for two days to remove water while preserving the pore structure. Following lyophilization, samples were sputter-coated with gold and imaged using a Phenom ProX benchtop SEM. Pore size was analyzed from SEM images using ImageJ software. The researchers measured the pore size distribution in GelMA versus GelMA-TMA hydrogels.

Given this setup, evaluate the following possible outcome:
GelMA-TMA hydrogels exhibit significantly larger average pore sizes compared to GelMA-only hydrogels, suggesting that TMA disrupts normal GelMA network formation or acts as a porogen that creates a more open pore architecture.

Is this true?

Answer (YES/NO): NO